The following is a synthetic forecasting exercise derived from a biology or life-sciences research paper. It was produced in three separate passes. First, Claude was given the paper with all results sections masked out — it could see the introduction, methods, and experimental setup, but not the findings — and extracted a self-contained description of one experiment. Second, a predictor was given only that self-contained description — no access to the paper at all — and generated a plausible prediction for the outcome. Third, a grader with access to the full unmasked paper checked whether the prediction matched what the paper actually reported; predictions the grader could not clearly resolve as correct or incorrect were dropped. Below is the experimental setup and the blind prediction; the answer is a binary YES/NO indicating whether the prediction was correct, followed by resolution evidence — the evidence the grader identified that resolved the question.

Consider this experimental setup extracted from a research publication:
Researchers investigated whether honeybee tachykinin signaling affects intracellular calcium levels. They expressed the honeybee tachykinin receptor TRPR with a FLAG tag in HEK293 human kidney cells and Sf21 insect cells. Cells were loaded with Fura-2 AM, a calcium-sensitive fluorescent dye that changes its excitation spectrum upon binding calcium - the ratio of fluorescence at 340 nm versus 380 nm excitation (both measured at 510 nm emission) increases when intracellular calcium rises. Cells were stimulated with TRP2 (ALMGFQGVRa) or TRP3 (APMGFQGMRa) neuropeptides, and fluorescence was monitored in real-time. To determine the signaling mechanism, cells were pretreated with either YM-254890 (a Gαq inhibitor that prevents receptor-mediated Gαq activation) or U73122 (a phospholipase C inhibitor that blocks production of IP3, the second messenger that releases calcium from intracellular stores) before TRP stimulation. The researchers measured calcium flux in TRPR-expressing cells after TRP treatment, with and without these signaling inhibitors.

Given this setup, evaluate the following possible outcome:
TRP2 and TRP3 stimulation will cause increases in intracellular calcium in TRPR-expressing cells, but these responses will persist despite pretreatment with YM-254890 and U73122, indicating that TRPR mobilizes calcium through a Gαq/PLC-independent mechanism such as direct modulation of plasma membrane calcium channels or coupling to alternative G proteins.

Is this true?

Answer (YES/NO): NO